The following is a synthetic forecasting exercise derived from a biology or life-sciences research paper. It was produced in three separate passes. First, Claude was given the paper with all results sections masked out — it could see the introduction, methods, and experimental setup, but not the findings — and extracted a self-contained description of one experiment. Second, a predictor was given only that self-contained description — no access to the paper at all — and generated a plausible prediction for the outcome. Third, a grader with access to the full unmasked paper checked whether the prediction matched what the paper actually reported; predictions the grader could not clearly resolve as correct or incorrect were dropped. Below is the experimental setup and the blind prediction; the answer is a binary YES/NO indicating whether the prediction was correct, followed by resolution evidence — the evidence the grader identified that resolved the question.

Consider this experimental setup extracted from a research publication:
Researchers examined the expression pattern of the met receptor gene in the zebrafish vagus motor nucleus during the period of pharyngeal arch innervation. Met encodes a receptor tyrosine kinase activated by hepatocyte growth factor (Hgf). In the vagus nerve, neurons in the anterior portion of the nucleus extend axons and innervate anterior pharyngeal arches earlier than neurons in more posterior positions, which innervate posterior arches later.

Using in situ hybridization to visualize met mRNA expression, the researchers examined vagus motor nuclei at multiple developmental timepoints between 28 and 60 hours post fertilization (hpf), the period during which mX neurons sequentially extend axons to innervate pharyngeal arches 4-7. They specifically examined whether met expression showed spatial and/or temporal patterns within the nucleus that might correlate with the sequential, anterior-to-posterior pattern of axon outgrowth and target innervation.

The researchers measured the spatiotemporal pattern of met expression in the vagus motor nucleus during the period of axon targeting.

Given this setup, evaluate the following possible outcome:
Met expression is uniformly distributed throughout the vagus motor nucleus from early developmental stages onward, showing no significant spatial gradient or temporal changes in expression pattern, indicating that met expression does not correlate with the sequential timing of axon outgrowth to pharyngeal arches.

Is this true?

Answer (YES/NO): NO